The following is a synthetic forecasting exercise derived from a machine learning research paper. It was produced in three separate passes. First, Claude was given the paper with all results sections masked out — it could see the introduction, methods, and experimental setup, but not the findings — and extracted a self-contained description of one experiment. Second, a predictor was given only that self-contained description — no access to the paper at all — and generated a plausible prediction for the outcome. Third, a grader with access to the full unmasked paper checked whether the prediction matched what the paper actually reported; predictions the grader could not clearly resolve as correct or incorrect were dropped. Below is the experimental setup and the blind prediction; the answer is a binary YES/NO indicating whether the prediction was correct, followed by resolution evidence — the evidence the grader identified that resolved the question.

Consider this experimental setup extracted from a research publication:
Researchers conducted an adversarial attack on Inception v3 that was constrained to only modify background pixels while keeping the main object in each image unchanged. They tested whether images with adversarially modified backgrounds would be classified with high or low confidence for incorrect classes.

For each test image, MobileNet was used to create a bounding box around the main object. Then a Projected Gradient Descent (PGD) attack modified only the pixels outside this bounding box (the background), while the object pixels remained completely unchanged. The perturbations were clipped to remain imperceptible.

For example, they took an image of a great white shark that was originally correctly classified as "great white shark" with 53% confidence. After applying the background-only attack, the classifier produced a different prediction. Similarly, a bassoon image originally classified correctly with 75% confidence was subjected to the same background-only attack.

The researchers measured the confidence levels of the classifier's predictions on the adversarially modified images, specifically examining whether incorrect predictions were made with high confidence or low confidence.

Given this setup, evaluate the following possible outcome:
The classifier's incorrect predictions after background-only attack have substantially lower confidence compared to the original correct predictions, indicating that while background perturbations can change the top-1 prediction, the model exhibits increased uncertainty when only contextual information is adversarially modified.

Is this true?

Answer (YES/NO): NO